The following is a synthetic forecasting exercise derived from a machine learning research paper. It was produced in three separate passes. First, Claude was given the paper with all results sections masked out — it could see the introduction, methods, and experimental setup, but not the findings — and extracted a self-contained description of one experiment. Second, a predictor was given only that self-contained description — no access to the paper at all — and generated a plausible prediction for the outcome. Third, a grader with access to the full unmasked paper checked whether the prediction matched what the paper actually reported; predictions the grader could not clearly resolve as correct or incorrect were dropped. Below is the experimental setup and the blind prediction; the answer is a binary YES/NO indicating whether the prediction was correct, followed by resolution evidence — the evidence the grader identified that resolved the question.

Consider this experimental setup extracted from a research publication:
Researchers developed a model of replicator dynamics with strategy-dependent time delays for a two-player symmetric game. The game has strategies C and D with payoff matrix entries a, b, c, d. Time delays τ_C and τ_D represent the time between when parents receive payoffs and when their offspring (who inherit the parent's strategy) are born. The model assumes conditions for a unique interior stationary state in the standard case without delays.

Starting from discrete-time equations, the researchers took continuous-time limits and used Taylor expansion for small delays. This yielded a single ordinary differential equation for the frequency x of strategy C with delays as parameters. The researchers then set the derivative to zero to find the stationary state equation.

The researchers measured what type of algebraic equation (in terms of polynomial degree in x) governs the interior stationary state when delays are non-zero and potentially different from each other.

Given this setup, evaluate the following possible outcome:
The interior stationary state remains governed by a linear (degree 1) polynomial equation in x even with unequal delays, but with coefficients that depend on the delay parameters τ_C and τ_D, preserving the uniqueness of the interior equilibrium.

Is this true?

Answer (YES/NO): NO